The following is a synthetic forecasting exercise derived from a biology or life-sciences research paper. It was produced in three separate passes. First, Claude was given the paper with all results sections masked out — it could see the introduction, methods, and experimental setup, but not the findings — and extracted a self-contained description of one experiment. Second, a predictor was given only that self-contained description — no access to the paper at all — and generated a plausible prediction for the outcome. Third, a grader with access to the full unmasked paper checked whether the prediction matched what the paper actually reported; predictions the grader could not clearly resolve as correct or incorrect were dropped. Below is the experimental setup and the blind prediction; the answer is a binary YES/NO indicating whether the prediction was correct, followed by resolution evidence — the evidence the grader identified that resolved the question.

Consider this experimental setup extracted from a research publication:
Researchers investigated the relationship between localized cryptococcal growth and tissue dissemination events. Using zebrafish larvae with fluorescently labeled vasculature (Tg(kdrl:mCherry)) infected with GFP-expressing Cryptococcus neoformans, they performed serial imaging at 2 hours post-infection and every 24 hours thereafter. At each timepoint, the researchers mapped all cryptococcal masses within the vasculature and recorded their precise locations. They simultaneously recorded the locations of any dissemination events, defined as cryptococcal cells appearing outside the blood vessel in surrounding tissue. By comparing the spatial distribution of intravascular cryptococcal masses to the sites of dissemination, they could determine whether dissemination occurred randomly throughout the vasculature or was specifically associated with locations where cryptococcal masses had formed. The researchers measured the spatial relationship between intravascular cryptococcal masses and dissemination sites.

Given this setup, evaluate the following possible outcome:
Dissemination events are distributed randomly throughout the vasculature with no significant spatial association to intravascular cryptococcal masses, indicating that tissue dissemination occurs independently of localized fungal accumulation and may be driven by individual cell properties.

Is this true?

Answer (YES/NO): NO